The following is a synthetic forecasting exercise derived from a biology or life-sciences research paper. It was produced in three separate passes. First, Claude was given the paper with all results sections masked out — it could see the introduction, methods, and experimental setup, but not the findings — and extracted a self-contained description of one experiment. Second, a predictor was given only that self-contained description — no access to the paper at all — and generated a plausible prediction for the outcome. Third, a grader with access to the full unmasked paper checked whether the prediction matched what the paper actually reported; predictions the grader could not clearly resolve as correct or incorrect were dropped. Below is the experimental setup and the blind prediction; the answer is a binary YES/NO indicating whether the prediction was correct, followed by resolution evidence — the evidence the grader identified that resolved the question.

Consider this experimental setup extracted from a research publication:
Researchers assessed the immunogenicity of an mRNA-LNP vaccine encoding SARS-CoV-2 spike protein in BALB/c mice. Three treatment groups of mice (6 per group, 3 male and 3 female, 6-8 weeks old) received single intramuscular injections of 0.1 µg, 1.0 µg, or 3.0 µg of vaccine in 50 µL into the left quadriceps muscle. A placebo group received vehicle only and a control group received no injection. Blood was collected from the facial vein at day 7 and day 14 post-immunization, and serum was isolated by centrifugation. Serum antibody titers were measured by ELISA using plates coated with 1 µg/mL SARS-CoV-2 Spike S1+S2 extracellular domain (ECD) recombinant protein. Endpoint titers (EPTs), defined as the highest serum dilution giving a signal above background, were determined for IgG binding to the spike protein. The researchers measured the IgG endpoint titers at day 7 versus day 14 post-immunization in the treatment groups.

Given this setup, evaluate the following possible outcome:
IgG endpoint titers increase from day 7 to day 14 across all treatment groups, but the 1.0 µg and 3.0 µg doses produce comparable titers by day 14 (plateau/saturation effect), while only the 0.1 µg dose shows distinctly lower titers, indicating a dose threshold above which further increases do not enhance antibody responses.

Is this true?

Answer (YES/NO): NO